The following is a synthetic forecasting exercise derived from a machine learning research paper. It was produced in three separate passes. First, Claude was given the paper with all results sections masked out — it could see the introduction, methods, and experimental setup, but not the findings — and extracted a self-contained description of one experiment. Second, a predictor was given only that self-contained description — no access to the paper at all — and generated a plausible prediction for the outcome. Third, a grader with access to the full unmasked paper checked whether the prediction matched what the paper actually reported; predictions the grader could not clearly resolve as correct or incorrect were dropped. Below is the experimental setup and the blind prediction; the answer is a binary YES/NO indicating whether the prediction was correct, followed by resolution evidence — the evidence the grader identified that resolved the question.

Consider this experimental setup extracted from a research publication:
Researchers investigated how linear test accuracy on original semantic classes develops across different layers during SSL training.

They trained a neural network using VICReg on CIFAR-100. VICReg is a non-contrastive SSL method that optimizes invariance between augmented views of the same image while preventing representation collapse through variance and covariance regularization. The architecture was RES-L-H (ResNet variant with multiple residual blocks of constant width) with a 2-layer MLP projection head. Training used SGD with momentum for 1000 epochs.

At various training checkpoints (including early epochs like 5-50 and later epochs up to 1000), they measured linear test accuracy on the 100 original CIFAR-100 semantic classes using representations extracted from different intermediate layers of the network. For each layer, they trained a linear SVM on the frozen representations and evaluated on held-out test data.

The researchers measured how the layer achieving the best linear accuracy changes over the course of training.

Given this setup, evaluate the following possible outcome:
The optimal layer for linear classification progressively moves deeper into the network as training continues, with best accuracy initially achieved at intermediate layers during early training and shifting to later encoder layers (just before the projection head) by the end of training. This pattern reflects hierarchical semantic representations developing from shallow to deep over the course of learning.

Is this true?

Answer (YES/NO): NO